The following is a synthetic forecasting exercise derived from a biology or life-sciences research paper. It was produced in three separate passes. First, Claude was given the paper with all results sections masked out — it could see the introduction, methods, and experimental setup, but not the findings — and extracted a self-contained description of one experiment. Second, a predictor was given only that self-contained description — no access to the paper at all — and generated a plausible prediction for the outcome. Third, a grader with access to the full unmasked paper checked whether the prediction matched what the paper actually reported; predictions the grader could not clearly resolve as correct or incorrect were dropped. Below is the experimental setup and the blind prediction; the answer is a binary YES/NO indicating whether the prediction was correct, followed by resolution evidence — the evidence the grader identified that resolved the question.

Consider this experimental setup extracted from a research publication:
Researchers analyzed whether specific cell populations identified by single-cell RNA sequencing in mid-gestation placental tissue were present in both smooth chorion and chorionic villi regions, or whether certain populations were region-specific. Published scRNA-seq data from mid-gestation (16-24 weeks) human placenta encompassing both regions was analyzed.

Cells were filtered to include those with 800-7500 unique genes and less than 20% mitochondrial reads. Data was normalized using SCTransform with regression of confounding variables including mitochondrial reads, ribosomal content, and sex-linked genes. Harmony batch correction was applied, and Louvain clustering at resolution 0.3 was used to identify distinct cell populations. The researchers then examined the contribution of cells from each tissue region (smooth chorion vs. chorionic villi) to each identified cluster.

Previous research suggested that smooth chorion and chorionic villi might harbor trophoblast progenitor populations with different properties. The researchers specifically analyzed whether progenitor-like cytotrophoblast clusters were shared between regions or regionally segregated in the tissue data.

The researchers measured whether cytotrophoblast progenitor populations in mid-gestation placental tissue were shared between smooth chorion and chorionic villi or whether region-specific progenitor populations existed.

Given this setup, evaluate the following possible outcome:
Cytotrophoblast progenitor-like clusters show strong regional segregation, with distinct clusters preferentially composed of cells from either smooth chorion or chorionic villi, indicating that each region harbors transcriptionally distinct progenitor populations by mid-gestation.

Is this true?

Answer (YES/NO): NO